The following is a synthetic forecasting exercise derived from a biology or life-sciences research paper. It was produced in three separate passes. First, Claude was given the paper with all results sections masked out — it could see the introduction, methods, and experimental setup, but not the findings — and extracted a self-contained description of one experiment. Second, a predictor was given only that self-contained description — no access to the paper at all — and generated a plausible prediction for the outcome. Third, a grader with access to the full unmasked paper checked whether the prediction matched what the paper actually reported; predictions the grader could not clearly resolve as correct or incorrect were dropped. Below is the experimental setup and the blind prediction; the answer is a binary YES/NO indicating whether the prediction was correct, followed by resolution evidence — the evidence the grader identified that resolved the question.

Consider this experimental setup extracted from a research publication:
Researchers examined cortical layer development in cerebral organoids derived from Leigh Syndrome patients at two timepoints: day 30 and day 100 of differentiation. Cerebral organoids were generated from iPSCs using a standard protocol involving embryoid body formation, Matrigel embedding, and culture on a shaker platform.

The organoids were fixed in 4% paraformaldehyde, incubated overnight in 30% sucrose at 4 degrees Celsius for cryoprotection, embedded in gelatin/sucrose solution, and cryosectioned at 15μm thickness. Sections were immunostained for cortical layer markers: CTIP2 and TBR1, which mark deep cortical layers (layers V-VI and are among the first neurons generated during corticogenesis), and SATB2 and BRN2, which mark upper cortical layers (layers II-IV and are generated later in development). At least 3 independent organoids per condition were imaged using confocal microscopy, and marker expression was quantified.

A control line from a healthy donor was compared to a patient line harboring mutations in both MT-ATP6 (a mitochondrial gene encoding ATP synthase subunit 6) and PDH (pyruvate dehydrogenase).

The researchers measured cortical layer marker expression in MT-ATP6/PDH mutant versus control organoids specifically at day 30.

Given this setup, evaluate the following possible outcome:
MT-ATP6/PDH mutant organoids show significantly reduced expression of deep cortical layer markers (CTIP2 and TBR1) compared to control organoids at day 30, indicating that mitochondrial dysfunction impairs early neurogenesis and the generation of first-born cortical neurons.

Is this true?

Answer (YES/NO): NO